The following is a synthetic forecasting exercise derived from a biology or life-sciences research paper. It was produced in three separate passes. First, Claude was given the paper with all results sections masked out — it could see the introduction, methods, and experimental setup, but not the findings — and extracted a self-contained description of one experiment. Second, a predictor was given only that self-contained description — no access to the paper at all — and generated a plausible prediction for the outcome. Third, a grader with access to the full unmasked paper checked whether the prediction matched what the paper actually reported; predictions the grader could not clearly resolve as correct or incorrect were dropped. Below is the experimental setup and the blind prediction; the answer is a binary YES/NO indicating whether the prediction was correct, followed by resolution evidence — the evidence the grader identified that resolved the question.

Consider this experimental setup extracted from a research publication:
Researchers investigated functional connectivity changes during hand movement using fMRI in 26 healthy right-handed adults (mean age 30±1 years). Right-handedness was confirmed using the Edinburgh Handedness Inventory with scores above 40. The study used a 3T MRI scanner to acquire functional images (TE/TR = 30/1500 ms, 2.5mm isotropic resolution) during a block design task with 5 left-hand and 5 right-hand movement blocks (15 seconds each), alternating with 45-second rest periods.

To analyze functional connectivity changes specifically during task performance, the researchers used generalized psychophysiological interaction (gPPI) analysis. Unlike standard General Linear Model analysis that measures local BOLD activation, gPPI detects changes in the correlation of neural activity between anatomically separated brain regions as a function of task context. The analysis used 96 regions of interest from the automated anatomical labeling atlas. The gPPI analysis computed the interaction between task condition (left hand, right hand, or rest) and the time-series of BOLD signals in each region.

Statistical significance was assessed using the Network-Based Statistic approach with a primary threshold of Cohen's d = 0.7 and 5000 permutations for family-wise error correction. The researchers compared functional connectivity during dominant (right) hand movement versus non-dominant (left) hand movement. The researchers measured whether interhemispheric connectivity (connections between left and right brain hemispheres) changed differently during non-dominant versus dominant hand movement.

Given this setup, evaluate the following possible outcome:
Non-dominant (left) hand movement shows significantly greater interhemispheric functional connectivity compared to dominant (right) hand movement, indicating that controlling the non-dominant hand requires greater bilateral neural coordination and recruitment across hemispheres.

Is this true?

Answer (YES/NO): YES